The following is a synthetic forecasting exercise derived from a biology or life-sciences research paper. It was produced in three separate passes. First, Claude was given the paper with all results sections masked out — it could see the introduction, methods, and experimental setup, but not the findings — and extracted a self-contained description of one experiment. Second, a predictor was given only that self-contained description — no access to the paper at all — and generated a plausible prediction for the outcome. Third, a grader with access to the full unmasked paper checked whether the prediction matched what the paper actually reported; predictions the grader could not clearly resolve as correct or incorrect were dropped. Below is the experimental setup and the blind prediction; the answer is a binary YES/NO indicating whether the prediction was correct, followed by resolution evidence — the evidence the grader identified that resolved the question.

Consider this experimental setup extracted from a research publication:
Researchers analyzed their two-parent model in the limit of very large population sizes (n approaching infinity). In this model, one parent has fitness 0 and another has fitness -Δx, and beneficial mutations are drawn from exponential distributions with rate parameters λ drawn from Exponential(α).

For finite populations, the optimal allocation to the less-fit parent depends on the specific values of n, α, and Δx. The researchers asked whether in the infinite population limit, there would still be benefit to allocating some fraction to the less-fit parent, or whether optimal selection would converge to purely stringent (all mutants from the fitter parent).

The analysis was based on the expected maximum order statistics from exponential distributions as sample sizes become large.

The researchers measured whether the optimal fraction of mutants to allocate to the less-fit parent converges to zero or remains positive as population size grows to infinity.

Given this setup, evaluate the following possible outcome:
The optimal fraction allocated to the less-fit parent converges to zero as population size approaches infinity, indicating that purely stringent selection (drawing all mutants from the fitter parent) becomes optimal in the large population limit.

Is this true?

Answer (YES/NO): NO